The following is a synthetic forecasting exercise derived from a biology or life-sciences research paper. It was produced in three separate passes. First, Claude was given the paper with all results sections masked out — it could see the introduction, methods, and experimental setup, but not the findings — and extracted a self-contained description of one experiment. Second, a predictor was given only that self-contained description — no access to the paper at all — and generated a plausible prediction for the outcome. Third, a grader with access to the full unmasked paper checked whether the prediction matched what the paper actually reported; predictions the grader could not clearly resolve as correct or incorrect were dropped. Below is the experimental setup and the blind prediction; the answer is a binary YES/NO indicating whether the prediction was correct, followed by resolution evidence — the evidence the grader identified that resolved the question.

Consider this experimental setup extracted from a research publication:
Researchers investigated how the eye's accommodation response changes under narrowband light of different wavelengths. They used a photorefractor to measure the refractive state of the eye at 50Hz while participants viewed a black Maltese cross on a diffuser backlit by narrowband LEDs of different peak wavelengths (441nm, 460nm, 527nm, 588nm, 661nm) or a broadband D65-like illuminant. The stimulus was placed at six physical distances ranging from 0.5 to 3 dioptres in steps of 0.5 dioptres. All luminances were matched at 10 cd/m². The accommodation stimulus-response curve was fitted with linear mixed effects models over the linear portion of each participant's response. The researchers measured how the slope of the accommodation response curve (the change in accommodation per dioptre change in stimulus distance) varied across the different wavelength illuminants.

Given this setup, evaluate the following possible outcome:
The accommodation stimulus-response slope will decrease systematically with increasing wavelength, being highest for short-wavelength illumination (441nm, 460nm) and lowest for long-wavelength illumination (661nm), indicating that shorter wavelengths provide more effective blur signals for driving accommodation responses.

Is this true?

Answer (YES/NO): NO